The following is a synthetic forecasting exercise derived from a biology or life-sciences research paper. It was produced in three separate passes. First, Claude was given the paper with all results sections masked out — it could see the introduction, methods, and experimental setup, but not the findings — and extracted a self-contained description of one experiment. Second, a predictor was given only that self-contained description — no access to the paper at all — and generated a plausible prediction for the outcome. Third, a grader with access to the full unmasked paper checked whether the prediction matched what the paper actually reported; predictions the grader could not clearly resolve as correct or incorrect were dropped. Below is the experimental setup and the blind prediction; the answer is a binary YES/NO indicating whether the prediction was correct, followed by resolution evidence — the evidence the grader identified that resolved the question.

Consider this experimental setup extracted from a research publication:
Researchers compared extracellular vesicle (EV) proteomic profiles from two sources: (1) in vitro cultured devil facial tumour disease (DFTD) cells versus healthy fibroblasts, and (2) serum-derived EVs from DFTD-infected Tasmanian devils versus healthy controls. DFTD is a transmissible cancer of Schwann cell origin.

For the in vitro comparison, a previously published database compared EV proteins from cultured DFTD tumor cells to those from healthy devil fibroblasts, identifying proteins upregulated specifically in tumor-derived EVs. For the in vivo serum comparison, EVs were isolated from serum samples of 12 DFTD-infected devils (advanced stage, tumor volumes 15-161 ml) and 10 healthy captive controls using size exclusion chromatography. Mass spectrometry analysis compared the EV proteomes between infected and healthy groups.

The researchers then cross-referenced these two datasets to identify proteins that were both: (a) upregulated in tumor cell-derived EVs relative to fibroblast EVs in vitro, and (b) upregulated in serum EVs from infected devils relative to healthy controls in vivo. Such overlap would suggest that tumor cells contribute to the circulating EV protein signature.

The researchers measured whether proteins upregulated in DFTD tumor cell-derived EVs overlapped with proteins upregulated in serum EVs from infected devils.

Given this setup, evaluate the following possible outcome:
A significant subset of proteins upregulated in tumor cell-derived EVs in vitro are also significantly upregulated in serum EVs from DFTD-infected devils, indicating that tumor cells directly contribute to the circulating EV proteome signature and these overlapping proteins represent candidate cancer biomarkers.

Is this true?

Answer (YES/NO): NO